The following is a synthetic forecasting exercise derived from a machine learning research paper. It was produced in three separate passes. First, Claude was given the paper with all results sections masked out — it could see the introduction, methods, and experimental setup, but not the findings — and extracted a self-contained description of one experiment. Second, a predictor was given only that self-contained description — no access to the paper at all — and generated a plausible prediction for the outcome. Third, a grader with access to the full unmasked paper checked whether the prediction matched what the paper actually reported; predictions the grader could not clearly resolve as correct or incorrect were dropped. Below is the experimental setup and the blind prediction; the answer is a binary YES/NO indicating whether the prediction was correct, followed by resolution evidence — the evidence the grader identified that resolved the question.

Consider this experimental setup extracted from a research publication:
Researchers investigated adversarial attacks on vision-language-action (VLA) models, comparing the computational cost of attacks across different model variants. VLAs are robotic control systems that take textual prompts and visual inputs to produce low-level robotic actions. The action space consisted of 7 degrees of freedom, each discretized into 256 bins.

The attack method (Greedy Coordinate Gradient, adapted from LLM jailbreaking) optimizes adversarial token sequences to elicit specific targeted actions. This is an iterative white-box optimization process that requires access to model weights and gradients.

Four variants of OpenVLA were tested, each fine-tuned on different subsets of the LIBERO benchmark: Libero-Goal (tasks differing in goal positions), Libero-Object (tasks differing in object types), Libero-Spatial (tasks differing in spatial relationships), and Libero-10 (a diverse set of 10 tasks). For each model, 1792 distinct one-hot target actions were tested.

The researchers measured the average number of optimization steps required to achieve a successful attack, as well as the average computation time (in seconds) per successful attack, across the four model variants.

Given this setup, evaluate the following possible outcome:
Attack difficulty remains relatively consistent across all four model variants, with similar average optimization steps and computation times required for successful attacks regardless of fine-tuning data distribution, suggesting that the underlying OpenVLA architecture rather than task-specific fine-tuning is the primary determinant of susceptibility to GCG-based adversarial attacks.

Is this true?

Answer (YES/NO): NO